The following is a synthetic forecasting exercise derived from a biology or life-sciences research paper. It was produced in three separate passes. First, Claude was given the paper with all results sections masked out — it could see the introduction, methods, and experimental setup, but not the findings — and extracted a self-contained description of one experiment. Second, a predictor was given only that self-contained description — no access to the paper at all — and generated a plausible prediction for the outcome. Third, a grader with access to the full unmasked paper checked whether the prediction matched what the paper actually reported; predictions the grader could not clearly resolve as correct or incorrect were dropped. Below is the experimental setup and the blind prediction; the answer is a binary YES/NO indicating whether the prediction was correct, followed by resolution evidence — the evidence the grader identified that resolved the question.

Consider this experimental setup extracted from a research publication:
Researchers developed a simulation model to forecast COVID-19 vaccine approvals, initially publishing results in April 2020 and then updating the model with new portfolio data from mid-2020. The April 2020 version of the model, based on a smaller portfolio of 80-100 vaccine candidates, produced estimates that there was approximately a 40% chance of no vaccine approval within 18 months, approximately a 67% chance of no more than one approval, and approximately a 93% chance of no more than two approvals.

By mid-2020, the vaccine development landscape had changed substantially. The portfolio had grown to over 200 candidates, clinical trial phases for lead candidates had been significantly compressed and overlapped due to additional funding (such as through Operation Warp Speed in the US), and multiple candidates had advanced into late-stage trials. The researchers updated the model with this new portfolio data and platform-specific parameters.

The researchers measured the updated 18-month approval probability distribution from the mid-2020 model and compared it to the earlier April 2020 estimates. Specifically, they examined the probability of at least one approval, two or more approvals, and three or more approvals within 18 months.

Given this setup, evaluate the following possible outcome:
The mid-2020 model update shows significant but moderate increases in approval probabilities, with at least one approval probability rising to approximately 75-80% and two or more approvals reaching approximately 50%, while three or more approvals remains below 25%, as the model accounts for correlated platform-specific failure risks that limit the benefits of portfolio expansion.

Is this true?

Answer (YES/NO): NO